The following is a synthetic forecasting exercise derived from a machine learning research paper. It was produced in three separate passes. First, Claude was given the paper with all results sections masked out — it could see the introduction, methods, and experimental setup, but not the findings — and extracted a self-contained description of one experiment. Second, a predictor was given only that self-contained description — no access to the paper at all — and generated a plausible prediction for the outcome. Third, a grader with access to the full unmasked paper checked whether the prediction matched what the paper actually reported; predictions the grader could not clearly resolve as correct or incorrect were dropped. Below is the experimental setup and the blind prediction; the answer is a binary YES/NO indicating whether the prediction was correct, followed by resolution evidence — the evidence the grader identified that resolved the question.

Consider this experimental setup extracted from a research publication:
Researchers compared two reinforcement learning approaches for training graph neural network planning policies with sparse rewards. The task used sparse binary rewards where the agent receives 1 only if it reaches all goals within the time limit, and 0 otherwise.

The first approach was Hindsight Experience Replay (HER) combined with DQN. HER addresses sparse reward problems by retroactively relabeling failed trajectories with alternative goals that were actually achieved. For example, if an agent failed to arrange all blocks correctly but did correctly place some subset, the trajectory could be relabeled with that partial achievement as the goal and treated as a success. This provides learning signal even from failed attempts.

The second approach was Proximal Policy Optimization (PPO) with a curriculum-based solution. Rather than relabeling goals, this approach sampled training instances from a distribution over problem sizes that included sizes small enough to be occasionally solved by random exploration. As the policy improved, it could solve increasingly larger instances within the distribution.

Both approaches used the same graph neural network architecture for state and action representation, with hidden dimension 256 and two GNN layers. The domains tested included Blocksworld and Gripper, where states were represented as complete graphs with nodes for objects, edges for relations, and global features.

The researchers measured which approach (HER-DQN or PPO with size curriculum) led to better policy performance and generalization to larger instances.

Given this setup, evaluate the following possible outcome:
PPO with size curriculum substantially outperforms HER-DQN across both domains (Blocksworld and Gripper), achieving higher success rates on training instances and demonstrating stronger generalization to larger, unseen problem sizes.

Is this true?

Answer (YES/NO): YES